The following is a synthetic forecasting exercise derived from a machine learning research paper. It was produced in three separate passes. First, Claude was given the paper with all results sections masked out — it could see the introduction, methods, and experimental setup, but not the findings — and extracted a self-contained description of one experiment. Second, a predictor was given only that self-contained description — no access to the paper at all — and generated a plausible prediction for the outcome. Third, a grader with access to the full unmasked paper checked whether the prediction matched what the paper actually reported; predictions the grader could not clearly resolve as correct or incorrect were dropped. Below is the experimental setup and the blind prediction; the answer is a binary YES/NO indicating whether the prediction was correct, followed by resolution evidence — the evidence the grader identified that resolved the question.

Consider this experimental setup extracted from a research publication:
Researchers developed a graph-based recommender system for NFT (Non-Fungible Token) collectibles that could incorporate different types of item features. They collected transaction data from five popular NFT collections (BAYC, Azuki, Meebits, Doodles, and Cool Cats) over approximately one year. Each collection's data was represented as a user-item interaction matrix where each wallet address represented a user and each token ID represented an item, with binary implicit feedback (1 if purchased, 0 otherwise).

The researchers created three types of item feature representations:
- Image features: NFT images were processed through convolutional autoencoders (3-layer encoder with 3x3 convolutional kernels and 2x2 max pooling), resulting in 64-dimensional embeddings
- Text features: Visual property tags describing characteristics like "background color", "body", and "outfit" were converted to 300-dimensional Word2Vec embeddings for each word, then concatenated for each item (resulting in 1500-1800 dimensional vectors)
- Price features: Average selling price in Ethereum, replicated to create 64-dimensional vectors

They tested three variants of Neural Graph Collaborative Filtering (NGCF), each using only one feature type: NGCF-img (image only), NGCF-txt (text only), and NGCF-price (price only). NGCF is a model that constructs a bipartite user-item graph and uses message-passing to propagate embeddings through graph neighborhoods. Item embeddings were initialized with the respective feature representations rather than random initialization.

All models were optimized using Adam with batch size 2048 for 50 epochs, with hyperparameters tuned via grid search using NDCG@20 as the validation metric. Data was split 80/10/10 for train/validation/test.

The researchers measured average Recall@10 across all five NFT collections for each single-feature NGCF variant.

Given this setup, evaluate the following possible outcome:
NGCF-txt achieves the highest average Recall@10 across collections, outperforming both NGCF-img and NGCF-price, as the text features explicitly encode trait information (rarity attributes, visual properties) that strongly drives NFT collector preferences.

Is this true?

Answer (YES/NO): YES